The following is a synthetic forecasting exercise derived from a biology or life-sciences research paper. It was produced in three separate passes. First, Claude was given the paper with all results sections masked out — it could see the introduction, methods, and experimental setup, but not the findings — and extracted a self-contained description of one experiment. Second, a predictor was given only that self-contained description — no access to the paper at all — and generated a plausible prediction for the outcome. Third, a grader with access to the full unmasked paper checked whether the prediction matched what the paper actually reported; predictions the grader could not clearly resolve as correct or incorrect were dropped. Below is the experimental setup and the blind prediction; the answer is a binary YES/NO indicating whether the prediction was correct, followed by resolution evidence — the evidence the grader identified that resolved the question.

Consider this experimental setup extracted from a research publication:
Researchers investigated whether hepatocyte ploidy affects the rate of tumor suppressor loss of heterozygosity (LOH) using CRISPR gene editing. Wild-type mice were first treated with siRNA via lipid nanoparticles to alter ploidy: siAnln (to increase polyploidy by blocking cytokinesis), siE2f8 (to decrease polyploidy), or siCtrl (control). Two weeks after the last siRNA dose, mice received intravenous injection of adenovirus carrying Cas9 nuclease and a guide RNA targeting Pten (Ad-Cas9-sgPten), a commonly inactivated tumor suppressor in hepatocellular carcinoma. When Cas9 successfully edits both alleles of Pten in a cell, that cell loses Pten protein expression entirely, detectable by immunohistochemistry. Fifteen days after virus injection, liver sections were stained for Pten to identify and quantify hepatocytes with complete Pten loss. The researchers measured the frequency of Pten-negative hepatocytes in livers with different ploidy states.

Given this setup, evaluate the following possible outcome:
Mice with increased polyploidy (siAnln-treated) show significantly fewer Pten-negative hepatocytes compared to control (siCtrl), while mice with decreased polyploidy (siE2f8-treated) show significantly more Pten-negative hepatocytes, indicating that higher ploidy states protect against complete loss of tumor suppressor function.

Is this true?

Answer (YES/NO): YES